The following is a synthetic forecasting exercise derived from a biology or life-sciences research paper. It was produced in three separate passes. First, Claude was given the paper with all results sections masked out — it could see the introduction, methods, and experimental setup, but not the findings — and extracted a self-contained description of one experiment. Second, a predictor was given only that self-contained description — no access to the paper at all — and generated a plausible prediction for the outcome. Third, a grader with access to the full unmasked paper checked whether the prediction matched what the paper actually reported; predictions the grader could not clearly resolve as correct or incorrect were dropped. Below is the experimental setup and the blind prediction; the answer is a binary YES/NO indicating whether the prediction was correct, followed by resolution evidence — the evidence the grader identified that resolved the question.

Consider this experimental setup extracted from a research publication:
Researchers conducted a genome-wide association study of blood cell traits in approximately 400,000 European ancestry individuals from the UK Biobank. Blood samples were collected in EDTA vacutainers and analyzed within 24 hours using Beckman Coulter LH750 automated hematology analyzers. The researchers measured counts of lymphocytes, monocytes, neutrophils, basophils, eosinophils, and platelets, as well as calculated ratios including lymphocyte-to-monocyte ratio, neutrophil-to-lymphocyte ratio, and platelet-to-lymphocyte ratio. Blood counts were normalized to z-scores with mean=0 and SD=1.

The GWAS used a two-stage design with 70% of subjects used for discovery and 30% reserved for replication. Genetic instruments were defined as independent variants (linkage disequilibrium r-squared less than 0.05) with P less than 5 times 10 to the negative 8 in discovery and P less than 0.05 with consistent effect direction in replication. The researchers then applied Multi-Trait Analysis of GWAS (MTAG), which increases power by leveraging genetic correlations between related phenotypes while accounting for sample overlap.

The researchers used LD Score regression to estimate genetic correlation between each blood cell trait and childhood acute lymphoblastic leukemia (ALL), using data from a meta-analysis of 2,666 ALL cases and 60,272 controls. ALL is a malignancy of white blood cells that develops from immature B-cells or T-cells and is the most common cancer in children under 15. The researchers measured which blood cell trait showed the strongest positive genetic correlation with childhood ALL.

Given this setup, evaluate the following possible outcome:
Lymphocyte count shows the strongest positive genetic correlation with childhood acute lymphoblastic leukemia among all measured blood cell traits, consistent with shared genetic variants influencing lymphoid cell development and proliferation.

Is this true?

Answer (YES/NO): YES